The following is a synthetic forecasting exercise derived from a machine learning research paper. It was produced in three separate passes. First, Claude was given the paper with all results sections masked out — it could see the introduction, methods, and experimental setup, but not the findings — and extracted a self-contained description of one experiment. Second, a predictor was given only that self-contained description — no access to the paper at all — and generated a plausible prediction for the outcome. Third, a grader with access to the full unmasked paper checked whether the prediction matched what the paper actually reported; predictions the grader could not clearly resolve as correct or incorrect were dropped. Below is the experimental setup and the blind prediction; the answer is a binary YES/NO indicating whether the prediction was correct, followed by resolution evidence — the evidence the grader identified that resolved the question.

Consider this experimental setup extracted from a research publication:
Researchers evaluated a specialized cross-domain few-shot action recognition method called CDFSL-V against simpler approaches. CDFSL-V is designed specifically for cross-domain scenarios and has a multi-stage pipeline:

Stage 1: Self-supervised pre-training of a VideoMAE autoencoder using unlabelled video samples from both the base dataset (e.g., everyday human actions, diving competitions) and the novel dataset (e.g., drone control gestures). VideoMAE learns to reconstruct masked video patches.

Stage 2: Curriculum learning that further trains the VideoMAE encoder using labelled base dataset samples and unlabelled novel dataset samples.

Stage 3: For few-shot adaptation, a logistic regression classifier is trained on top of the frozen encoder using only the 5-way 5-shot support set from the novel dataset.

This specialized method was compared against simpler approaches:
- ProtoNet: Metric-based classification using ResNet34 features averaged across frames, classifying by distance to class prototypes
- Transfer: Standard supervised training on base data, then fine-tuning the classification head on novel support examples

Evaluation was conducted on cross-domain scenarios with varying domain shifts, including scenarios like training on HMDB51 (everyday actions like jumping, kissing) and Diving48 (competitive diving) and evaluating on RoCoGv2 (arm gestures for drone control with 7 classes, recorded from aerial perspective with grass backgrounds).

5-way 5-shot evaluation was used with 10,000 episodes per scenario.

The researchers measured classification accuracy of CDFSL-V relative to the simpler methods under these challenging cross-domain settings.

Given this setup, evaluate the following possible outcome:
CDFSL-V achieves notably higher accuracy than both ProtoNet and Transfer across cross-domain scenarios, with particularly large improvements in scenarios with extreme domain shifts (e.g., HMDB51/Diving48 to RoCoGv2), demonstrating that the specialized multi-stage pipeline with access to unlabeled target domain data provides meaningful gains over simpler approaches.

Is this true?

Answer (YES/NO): NO